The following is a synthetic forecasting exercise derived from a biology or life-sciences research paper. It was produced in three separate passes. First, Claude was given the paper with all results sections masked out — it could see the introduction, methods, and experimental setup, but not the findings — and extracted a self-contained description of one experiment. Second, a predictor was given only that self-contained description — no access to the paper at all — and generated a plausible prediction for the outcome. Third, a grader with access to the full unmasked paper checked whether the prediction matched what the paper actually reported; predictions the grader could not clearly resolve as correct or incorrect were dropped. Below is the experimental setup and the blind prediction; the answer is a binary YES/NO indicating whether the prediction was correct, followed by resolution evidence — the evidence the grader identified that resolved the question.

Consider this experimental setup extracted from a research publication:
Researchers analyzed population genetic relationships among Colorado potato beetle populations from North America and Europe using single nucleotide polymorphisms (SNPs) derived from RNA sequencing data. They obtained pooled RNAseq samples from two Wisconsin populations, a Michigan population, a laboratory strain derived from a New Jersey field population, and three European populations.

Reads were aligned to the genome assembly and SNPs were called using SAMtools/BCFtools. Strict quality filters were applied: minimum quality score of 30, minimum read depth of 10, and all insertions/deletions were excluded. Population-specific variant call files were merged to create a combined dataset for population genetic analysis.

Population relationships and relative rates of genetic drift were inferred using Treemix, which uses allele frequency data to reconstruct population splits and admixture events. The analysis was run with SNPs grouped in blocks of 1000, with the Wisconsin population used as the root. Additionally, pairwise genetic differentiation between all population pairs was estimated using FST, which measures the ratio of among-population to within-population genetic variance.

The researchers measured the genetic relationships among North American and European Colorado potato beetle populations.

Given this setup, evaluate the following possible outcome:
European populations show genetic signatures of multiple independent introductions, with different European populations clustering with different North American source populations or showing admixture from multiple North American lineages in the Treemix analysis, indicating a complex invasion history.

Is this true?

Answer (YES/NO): NO